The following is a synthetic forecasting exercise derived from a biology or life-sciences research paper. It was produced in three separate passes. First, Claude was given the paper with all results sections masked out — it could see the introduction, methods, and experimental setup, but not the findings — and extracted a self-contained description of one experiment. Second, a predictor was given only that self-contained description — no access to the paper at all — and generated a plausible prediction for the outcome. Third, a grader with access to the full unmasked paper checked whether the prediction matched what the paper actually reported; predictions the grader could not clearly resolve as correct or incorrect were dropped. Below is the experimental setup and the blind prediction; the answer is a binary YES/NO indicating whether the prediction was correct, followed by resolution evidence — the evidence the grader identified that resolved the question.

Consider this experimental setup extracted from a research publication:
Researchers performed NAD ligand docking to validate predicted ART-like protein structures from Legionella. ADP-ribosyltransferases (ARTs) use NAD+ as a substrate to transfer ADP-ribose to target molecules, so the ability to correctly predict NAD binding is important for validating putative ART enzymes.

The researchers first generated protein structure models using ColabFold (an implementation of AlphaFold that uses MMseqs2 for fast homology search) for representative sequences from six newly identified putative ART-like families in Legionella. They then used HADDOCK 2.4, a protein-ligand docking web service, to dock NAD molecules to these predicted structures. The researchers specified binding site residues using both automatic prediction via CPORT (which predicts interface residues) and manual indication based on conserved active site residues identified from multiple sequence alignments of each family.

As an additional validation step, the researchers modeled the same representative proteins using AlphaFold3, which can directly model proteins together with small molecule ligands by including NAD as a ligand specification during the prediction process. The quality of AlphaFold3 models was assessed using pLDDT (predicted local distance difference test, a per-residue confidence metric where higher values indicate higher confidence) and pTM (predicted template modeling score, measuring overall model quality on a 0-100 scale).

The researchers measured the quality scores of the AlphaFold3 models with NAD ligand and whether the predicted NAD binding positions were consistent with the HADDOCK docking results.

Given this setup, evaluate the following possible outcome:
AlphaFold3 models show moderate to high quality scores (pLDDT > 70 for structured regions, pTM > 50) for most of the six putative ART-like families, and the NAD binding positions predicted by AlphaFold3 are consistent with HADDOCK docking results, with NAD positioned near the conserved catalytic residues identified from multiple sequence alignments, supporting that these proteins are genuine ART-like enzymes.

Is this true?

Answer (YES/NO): YES